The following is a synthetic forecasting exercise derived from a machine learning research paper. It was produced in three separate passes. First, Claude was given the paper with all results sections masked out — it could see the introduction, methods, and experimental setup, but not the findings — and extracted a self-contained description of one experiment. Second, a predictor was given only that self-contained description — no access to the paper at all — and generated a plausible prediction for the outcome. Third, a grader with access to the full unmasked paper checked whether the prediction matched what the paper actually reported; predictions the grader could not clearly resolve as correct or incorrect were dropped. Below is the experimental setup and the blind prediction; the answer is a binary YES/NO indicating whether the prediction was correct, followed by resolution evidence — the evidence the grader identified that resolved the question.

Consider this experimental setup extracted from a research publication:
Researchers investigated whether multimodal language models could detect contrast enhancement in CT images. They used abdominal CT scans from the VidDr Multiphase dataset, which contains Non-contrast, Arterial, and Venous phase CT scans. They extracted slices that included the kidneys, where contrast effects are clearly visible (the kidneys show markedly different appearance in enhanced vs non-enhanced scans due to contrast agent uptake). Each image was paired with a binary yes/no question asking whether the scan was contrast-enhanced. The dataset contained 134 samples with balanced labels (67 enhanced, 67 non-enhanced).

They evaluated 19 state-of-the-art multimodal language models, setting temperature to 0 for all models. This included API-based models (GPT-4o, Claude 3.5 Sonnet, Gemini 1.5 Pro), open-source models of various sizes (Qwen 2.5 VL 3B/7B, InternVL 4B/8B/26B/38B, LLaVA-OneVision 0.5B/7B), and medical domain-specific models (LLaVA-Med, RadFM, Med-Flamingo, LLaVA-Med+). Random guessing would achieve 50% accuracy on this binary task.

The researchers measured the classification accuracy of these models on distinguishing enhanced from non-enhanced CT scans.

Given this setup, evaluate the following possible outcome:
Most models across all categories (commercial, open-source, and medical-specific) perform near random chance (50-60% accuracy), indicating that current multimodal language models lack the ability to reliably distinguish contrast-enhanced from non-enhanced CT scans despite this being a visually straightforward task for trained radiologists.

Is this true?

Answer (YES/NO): YES